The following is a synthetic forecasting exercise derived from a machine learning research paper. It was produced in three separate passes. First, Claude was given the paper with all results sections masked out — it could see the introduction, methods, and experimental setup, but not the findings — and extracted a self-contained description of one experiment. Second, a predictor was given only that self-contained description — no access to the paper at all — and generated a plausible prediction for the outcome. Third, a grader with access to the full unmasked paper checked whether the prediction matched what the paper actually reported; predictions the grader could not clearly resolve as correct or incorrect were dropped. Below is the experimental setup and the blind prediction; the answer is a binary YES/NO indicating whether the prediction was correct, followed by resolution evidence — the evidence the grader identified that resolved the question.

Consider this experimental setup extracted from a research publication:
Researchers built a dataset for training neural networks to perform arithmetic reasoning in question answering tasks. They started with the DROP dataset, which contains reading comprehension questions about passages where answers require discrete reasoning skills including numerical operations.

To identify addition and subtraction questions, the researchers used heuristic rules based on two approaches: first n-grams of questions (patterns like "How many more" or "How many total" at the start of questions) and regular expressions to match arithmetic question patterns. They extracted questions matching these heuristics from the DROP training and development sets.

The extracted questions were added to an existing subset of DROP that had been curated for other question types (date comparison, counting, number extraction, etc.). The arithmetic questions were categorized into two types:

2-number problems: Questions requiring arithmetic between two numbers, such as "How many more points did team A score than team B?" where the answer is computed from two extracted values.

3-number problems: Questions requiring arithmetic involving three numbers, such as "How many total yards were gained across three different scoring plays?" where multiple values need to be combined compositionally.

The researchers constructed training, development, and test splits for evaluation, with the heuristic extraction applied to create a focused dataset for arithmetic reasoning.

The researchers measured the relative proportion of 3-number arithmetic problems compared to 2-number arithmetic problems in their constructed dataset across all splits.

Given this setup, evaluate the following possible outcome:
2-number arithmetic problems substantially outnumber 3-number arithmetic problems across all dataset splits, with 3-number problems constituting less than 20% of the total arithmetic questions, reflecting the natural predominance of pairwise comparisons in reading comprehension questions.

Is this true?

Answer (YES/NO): YES